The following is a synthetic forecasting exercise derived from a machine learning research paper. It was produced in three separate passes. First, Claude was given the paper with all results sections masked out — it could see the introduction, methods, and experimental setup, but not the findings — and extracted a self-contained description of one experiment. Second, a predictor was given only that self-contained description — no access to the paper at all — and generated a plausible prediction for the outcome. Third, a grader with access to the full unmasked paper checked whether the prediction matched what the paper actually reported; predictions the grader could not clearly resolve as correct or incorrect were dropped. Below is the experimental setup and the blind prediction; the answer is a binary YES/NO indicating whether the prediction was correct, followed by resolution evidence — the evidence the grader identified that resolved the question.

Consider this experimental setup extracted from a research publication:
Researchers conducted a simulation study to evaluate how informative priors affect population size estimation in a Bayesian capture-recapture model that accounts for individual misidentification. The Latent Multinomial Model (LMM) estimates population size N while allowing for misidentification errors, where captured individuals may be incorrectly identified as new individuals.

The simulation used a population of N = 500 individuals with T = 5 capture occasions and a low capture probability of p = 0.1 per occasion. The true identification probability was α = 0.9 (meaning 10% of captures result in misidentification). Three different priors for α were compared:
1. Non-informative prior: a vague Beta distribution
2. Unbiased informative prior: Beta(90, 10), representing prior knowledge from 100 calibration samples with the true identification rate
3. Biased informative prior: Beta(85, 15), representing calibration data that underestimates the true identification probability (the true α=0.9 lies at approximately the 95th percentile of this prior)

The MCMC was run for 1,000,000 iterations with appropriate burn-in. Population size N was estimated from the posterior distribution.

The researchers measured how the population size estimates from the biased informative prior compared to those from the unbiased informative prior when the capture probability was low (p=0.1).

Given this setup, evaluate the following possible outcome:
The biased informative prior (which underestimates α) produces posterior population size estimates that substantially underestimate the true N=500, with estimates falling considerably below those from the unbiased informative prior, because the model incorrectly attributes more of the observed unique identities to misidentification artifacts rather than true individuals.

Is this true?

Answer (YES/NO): YES